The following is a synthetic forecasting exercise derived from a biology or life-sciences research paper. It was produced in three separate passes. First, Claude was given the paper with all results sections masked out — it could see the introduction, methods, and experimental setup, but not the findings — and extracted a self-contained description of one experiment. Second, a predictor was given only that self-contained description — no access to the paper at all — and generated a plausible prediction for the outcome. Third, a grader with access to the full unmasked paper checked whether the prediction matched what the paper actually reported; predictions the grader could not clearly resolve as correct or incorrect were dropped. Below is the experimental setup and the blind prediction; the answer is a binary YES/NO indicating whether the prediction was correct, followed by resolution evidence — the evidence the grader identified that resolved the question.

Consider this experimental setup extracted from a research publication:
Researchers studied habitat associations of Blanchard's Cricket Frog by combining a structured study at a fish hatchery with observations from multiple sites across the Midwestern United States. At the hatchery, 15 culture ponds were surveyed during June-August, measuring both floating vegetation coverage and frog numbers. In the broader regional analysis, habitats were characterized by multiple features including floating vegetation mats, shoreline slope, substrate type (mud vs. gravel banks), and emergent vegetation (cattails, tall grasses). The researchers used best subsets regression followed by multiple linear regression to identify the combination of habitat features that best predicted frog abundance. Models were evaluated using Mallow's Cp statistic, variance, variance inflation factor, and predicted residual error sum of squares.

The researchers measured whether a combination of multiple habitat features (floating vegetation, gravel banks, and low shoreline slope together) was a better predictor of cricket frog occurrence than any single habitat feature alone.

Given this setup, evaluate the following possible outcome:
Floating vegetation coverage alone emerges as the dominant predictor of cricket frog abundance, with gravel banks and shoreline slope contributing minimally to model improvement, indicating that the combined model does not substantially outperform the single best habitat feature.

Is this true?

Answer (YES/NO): NO